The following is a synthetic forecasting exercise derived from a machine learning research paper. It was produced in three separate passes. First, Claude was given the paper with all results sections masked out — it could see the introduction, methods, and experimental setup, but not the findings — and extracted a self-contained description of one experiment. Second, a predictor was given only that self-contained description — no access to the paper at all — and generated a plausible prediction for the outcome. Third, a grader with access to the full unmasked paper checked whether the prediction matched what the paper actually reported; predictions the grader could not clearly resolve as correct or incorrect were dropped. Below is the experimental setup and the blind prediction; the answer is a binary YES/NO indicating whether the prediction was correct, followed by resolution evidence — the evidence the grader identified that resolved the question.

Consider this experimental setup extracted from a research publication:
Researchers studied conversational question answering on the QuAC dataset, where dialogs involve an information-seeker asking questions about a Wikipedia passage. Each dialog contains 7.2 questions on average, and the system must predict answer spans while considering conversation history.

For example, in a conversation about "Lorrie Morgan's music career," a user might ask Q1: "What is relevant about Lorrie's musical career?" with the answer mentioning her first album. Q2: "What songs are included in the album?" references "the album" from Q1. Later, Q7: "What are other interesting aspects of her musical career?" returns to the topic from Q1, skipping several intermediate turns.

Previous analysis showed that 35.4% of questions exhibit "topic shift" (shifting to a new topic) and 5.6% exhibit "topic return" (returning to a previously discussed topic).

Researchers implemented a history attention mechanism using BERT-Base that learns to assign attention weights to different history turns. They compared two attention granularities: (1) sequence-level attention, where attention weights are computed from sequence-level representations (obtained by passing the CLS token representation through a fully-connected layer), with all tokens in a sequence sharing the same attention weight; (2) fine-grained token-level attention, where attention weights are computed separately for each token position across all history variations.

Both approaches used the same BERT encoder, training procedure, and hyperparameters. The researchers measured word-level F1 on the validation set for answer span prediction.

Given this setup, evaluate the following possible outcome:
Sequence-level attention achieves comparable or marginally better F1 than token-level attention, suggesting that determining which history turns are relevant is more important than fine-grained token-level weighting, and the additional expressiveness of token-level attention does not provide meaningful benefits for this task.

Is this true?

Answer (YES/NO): NO